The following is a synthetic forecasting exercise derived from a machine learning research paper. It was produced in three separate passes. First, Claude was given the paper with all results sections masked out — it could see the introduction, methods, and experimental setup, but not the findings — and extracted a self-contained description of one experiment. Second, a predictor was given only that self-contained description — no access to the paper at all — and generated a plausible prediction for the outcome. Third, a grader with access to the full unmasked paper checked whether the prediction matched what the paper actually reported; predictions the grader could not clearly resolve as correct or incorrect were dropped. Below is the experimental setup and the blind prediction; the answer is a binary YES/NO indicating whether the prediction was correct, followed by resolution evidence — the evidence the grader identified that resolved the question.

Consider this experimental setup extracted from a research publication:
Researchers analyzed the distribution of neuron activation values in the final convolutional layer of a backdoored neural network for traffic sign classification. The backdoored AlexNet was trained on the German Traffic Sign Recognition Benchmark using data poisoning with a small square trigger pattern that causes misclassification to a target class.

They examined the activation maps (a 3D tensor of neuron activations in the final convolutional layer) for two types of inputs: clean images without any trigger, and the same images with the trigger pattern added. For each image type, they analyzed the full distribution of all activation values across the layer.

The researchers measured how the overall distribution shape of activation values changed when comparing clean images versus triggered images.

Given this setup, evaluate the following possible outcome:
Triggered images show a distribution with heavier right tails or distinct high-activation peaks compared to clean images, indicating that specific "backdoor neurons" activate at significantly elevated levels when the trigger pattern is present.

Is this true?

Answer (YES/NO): YES